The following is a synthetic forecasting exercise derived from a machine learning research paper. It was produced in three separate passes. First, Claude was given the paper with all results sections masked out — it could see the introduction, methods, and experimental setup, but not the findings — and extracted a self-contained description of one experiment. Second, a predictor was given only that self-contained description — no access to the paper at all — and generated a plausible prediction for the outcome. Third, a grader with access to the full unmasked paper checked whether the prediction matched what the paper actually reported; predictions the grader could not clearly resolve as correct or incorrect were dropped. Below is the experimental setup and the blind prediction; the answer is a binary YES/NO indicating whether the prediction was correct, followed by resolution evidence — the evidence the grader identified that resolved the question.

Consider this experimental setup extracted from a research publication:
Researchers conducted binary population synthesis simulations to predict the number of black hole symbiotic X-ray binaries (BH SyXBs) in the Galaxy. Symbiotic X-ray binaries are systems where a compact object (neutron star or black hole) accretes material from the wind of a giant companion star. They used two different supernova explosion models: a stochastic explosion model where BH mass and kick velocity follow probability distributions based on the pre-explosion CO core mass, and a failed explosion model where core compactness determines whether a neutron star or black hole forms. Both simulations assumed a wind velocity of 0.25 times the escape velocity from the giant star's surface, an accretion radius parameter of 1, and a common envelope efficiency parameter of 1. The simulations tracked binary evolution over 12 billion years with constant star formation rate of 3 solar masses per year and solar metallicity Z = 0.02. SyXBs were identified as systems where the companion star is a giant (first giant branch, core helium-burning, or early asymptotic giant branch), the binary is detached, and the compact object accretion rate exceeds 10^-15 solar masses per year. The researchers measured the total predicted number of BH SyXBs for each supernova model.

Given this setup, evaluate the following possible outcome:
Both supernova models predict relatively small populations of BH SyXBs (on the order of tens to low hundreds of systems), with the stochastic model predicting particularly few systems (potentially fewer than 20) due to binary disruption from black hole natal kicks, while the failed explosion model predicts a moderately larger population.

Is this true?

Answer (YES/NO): NO